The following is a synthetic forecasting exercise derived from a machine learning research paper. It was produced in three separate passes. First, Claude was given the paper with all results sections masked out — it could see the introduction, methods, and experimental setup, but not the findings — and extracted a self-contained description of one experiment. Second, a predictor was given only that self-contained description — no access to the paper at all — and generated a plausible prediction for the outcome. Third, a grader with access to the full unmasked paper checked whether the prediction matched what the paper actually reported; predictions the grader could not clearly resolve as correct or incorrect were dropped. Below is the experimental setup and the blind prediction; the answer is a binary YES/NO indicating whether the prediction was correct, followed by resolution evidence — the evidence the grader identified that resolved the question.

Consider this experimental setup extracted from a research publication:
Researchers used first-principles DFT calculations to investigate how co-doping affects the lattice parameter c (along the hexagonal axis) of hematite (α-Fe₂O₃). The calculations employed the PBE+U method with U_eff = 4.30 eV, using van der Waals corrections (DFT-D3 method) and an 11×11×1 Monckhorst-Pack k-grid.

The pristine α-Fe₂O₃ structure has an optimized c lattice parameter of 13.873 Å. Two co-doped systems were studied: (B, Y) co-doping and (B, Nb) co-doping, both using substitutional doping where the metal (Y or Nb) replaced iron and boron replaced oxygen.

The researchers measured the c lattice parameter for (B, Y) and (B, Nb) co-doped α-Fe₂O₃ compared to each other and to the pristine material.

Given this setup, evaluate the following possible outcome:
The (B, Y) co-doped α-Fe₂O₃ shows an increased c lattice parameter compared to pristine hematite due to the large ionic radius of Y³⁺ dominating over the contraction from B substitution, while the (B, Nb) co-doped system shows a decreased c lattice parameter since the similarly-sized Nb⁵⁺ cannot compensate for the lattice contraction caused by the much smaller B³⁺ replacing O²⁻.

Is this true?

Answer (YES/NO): NO